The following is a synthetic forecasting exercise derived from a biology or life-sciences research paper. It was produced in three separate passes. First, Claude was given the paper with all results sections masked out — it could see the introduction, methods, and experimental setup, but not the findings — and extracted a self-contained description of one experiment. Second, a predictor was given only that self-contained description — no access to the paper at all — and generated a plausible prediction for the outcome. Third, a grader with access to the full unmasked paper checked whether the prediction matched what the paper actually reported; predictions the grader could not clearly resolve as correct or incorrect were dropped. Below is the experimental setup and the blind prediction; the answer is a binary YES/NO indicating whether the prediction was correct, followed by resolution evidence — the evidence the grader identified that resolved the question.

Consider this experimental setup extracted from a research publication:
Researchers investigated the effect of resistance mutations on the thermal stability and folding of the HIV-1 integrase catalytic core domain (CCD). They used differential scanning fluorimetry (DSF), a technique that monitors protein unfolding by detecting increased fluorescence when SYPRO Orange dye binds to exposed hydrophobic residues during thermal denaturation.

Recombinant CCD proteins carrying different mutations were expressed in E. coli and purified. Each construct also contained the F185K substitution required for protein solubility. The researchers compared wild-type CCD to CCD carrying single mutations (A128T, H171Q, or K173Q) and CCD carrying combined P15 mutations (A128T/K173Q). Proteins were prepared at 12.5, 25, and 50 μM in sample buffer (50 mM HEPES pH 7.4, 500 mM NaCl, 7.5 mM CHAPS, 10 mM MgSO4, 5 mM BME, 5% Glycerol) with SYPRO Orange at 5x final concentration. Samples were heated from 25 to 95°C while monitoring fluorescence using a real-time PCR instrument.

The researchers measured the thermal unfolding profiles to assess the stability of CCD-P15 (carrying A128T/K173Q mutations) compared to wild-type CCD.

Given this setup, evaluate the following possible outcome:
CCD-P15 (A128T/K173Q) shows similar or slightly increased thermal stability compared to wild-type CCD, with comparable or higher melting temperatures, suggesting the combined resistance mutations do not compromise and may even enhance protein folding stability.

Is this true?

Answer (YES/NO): NO